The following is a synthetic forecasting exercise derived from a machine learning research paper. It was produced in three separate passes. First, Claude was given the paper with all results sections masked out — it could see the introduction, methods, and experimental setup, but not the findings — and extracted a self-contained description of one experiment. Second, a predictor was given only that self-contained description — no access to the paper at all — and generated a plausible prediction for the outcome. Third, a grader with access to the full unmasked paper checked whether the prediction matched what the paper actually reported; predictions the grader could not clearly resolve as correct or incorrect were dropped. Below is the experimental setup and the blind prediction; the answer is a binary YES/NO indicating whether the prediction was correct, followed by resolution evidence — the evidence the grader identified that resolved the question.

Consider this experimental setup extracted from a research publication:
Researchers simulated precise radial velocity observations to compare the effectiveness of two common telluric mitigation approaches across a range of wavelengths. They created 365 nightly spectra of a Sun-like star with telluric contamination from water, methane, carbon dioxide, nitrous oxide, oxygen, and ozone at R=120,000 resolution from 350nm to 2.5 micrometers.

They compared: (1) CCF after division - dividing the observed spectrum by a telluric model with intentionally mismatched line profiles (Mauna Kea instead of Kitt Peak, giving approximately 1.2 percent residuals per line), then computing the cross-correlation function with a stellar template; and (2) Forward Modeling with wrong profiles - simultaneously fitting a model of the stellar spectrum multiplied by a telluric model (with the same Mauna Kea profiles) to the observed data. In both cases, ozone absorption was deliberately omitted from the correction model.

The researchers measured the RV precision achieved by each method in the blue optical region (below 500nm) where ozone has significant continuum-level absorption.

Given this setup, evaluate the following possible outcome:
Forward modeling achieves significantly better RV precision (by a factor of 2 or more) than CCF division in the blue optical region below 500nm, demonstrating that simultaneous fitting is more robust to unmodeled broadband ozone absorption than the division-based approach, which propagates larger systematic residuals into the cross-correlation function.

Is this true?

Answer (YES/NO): NO